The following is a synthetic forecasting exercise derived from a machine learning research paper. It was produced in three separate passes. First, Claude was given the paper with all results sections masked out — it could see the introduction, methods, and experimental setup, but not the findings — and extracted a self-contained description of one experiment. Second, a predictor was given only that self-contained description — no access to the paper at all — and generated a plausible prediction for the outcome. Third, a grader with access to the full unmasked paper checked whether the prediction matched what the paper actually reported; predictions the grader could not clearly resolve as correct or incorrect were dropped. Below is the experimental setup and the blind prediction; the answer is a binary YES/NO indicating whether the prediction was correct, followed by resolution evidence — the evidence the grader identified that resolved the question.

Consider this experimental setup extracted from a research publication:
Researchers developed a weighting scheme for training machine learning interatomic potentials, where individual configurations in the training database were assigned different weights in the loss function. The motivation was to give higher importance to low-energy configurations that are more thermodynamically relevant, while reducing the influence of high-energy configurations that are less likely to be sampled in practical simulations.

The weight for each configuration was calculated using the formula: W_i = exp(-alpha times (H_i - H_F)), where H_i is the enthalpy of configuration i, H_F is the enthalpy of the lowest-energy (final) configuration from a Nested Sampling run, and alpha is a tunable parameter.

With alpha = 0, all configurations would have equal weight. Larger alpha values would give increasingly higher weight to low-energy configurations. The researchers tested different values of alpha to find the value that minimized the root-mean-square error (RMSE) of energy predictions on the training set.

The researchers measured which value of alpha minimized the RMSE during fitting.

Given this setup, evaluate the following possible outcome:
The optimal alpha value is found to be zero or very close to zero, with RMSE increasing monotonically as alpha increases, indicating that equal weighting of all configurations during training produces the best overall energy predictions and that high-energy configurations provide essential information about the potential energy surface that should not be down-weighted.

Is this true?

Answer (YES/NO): NO